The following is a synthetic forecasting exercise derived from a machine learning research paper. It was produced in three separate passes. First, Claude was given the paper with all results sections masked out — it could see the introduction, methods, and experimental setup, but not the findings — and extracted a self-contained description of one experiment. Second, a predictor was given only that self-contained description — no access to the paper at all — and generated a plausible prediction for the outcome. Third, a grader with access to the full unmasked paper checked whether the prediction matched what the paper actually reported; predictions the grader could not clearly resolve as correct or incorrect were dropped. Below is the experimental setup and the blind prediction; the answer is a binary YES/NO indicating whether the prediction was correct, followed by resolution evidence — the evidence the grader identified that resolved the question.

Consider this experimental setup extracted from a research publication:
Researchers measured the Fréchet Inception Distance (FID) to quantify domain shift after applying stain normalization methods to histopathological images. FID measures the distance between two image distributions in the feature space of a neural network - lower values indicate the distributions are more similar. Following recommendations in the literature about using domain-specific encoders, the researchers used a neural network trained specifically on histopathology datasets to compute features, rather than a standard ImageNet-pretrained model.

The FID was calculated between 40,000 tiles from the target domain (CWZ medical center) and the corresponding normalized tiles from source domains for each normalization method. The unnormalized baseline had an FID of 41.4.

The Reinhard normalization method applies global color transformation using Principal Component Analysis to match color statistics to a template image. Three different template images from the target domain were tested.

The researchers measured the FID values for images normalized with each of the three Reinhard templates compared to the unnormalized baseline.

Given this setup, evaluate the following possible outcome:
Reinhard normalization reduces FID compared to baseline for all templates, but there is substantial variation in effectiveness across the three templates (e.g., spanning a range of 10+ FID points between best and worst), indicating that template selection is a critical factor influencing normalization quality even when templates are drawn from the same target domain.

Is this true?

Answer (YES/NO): NO